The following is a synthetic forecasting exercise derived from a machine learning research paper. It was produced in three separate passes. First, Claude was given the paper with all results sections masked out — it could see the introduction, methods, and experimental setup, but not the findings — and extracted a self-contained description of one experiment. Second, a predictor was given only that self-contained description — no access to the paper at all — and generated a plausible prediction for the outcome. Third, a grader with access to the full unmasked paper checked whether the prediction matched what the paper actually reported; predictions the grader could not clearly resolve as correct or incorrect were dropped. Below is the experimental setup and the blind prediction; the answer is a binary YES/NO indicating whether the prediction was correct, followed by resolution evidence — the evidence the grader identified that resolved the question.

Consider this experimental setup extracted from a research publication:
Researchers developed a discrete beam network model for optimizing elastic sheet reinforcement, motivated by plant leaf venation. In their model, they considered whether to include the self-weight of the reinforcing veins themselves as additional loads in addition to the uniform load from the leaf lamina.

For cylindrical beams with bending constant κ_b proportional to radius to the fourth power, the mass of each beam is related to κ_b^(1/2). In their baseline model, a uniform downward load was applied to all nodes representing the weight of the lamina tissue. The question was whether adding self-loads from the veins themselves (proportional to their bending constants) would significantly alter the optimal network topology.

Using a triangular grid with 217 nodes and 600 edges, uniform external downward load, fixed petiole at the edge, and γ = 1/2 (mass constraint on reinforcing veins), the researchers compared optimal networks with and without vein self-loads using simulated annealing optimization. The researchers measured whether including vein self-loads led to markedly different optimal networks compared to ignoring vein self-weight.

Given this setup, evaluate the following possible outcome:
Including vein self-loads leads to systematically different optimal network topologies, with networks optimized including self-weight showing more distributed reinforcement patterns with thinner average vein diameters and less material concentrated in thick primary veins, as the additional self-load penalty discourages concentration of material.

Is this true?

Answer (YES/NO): NO